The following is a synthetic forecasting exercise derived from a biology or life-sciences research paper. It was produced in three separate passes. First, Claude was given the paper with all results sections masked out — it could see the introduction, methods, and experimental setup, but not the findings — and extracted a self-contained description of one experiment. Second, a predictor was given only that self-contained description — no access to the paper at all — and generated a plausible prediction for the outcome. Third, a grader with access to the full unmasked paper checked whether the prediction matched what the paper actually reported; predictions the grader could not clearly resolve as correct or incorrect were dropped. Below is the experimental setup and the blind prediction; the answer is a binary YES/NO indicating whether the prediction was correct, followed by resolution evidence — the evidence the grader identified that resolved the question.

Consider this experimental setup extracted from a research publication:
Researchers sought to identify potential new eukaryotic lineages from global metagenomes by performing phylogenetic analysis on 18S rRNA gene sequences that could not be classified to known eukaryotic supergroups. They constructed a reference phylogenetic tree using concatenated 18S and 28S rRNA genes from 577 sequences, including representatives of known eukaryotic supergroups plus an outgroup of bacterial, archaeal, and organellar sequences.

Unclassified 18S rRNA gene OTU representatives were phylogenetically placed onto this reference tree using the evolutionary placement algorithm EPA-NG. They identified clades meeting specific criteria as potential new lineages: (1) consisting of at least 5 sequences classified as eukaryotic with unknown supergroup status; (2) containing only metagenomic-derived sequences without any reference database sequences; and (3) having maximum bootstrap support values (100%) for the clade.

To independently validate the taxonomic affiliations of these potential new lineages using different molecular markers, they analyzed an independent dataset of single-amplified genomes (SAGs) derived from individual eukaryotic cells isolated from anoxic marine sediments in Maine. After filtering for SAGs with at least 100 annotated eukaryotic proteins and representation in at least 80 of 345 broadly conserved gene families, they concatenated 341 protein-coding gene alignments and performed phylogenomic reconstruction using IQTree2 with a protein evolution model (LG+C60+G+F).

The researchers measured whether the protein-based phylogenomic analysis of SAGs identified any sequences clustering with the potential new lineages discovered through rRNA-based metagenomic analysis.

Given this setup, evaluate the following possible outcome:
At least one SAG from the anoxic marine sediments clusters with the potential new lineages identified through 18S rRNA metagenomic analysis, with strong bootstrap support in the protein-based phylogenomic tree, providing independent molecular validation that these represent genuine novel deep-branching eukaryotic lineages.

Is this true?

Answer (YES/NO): YES